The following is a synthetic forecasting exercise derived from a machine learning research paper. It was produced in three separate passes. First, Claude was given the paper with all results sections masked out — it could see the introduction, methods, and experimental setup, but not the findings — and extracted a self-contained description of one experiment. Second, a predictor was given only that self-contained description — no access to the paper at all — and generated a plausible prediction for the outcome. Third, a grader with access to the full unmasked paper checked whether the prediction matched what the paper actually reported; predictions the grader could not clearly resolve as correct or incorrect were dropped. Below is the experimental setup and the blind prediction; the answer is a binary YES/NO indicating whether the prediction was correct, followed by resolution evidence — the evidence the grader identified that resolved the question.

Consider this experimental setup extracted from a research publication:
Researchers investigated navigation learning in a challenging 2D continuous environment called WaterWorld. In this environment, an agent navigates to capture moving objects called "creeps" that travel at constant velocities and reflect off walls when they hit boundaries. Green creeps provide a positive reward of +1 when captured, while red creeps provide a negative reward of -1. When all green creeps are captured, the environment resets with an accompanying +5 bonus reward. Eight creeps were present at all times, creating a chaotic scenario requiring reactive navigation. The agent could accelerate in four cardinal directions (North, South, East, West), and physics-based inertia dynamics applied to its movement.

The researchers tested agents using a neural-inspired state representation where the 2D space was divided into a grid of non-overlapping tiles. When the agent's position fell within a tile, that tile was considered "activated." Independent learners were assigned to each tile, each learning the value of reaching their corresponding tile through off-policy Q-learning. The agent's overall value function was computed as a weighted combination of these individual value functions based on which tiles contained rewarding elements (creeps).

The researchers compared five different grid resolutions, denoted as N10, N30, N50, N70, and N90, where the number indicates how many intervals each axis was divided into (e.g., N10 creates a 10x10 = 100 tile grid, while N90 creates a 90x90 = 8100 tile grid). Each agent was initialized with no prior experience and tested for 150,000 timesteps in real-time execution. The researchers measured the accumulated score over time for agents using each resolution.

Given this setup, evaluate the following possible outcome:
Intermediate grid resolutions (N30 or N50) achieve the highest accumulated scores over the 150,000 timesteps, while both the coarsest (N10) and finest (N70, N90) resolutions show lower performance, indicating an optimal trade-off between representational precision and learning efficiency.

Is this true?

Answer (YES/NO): YES